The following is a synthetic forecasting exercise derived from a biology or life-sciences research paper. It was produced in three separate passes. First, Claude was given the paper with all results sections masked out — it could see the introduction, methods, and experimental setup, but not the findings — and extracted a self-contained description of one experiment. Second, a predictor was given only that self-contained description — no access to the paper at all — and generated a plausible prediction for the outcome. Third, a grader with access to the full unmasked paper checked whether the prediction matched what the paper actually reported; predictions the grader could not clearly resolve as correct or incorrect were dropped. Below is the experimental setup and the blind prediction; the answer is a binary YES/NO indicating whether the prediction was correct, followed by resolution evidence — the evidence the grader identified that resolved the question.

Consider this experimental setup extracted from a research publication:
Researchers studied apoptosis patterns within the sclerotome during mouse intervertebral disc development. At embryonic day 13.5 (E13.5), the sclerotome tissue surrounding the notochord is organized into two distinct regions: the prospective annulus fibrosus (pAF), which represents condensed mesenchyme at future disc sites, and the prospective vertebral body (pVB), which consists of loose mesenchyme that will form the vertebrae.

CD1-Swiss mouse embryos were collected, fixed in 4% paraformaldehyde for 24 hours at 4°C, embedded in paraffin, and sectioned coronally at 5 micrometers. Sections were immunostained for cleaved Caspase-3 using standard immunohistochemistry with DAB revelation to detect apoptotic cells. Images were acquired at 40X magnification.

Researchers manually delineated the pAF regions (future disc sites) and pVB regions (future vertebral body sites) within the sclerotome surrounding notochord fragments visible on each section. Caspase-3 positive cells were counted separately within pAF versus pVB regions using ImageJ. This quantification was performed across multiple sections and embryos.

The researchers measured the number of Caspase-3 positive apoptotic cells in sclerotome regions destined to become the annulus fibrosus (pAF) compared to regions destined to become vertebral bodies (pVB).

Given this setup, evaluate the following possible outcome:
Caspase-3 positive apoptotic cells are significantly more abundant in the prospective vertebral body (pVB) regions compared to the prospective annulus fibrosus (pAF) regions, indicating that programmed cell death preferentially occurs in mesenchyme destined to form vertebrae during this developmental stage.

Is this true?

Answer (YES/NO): NO